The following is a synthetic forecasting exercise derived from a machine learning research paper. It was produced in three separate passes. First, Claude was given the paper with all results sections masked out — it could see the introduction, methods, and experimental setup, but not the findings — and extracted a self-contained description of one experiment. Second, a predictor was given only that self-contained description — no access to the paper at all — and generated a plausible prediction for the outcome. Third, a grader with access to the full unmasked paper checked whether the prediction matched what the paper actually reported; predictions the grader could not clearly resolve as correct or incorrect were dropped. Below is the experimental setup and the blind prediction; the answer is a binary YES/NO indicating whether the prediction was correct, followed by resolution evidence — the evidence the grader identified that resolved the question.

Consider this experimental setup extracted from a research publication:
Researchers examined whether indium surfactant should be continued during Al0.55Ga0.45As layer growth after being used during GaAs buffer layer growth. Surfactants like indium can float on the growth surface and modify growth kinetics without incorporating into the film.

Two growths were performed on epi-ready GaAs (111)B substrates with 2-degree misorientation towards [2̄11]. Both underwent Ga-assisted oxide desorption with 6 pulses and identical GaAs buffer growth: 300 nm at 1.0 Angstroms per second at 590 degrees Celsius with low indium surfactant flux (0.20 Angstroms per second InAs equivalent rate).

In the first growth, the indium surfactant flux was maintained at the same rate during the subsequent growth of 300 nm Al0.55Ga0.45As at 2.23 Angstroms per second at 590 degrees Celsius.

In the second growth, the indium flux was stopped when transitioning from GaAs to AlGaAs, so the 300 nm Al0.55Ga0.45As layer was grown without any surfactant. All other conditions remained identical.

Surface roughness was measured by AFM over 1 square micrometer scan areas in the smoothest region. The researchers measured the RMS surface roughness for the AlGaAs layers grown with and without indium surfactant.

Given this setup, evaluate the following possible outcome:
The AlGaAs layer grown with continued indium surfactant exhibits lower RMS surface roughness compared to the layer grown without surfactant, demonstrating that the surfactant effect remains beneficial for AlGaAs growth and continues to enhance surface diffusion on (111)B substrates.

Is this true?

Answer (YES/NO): NO